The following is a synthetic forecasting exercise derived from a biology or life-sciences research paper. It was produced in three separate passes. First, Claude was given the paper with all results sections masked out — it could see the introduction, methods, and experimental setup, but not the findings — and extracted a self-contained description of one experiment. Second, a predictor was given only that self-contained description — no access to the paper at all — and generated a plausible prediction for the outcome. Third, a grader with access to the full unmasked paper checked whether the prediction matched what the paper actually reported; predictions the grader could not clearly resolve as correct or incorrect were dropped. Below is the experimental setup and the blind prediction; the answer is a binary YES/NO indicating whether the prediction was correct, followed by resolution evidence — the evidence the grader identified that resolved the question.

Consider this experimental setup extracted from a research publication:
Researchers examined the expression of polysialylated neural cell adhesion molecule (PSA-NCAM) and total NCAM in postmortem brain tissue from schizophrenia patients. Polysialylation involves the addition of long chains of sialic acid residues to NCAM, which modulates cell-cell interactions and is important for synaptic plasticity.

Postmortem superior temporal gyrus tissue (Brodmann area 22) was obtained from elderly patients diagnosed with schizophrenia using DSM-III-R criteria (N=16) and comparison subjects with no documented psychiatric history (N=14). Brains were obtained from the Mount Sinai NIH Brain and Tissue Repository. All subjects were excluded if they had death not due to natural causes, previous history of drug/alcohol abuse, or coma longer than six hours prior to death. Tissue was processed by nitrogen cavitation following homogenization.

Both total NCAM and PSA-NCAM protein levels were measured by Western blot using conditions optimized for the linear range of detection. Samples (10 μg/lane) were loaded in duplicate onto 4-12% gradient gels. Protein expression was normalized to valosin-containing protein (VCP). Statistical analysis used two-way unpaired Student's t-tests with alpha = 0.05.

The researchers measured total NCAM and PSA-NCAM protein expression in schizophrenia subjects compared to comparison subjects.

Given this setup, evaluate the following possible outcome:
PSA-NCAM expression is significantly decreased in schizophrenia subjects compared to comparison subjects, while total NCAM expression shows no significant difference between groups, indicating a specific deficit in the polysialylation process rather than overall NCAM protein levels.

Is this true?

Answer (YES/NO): NO